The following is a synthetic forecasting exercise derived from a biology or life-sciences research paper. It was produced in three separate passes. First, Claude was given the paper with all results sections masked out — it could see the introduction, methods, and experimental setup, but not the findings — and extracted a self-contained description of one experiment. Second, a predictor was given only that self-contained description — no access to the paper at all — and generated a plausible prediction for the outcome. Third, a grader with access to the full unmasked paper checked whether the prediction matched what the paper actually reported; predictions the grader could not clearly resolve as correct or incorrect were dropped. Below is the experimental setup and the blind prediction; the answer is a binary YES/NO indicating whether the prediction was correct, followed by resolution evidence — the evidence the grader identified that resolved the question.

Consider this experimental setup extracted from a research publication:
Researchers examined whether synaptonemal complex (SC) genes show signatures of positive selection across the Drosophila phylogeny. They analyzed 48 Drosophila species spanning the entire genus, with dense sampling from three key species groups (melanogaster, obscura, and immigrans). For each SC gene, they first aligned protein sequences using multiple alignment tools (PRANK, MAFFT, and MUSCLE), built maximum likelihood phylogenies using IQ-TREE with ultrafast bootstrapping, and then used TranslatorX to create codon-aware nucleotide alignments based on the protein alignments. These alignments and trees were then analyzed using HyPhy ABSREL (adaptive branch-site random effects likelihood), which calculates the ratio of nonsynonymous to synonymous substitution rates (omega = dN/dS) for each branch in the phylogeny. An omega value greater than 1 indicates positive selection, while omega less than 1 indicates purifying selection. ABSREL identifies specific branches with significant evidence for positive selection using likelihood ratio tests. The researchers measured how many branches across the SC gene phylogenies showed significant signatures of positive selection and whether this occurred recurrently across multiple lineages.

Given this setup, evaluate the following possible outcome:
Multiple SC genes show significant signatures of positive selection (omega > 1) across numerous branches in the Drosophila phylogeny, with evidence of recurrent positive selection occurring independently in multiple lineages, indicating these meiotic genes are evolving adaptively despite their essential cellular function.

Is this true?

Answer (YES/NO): YES